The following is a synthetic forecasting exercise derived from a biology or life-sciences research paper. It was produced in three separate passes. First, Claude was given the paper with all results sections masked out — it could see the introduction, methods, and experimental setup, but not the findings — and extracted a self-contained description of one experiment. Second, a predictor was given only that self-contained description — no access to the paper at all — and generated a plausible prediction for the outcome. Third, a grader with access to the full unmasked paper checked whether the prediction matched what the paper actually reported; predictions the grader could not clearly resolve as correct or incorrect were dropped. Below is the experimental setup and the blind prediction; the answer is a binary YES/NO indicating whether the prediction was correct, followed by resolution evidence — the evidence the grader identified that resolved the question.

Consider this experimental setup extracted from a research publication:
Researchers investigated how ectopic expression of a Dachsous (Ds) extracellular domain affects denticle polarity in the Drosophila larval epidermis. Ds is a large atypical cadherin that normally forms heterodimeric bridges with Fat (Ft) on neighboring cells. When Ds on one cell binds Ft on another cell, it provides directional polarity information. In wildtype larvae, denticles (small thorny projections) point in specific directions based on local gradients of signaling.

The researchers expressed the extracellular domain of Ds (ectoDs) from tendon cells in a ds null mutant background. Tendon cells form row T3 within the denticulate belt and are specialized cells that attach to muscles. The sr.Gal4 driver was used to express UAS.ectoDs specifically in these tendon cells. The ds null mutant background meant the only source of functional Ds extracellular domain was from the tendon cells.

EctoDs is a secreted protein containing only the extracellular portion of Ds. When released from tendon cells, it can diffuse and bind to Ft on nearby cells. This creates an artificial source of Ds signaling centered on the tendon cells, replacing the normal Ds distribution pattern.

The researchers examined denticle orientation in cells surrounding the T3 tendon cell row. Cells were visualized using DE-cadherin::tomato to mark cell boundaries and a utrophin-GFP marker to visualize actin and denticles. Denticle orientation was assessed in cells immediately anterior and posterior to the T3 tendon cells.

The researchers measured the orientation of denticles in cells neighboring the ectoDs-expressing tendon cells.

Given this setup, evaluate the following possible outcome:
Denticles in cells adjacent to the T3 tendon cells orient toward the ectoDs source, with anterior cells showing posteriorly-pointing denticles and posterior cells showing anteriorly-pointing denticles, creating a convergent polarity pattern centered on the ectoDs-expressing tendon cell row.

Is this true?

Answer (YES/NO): YES